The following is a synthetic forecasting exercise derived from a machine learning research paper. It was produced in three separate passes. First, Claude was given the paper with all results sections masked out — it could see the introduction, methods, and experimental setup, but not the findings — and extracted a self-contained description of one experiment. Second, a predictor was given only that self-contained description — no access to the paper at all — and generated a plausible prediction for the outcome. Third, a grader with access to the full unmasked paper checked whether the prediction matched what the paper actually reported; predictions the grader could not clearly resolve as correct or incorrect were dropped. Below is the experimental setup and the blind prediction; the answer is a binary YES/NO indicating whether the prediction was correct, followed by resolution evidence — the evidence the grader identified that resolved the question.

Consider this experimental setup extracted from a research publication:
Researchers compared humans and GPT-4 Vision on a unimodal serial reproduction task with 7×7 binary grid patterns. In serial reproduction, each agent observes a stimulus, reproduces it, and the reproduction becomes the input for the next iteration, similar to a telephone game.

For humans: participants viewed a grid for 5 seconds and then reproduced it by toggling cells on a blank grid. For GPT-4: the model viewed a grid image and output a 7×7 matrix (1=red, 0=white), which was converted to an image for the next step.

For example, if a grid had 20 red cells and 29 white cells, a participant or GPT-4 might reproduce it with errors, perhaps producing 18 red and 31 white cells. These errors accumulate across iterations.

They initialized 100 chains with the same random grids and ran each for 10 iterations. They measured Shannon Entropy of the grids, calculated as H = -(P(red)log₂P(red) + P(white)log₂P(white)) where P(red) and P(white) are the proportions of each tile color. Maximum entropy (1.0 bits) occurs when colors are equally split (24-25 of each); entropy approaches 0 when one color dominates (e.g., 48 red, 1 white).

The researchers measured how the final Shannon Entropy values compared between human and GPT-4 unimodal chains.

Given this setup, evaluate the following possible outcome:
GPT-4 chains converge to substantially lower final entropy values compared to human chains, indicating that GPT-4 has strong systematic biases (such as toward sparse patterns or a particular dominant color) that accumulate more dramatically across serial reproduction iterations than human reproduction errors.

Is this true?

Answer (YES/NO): NO